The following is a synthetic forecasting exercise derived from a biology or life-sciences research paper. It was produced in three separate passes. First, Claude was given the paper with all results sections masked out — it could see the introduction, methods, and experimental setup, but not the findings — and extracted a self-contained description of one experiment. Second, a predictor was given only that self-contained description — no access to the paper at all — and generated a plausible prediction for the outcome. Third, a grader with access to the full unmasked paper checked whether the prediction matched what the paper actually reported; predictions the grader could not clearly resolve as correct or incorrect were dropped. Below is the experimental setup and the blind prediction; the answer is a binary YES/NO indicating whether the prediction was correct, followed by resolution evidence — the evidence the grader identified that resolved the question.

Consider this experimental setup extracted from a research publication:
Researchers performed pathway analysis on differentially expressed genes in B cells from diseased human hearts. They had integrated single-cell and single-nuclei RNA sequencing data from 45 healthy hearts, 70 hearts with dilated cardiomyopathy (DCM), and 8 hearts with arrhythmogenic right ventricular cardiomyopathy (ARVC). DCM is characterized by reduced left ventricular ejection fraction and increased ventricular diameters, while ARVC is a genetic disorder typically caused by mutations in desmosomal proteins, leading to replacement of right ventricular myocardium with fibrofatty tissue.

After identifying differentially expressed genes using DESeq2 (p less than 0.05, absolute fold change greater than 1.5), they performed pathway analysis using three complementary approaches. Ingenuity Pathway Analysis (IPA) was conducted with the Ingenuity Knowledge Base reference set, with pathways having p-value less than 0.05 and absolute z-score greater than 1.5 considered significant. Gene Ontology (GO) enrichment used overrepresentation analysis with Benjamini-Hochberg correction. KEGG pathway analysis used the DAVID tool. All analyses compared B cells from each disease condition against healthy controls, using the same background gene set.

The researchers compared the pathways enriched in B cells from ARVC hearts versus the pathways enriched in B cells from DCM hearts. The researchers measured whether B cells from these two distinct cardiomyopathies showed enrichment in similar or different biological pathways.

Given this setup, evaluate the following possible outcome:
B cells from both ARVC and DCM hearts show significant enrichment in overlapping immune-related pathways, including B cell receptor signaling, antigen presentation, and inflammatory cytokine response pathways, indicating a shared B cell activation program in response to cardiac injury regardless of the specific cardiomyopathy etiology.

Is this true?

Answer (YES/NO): NO